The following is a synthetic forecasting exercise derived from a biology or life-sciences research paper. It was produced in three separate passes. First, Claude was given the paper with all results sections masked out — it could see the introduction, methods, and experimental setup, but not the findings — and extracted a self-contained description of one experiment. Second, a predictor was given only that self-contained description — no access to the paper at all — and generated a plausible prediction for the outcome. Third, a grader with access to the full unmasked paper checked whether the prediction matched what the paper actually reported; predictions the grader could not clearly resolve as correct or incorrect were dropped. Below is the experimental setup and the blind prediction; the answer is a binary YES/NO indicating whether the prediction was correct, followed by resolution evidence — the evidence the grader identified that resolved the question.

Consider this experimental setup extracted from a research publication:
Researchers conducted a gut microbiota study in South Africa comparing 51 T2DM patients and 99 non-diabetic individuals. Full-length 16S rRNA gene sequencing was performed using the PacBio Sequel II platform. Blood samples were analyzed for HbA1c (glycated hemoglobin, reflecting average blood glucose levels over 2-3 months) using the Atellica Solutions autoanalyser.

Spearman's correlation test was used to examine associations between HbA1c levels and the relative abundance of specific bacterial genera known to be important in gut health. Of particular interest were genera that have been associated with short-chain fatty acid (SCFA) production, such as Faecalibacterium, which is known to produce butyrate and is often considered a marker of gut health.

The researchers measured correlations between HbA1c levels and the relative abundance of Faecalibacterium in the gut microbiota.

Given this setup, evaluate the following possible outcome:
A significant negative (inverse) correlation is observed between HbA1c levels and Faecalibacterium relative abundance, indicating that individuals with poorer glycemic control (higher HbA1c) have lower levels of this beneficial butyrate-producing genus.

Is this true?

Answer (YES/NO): YES